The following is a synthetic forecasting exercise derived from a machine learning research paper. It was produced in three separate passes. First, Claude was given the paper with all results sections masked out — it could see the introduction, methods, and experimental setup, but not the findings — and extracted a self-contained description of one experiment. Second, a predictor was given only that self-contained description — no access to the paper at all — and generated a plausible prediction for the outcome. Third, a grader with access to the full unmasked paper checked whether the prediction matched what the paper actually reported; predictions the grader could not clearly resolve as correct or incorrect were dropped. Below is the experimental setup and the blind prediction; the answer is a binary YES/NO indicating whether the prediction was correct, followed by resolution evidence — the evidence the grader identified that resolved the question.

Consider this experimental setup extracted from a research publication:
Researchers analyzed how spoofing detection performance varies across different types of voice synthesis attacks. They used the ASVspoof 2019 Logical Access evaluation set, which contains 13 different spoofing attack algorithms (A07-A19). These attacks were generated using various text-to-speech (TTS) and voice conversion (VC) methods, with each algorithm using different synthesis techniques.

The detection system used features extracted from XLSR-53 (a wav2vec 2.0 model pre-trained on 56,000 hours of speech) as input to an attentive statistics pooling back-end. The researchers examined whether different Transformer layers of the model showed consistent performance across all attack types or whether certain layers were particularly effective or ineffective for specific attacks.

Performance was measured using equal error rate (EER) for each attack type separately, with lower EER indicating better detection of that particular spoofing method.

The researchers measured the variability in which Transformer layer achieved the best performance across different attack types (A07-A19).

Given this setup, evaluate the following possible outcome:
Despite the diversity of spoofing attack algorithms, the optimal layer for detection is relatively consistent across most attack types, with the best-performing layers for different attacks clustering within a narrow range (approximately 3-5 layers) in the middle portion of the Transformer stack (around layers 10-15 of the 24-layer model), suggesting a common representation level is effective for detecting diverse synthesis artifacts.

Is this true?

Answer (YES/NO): NO